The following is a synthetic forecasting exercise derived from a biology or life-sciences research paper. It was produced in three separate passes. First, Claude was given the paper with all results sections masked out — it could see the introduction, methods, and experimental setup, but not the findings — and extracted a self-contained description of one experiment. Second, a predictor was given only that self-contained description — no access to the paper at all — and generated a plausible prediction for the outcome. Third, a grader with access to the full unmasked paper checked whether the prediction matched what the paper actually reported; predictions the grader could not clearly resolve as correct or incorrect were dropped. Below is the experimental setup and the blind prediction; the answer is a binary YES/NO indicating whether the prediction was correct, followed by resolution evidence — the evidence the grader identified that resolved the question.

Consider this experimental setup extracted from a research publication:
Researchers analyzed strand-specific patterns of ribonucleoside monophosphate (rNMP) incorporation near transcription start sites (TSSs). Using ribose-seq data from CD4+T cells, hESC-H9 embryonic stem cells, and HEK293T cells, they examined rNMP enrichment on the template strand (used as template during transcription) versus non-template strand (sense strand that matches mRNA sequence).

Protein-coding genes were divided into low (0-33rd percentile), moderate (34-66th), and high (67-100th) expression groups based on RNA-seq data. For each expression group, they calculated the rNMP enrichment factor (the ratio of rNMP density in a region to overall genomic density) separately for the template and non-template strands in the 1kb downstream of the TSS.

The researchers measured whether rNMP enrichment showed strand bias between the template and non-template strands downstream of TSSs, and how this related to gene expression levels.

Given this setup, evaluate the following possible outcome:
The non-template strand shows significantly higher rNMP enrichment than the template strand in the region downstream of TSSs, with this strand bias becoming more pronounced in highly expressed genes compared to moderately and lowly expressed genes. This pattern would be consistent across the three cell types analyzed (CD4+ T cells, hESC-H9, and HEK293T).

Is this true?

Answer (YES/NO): NO